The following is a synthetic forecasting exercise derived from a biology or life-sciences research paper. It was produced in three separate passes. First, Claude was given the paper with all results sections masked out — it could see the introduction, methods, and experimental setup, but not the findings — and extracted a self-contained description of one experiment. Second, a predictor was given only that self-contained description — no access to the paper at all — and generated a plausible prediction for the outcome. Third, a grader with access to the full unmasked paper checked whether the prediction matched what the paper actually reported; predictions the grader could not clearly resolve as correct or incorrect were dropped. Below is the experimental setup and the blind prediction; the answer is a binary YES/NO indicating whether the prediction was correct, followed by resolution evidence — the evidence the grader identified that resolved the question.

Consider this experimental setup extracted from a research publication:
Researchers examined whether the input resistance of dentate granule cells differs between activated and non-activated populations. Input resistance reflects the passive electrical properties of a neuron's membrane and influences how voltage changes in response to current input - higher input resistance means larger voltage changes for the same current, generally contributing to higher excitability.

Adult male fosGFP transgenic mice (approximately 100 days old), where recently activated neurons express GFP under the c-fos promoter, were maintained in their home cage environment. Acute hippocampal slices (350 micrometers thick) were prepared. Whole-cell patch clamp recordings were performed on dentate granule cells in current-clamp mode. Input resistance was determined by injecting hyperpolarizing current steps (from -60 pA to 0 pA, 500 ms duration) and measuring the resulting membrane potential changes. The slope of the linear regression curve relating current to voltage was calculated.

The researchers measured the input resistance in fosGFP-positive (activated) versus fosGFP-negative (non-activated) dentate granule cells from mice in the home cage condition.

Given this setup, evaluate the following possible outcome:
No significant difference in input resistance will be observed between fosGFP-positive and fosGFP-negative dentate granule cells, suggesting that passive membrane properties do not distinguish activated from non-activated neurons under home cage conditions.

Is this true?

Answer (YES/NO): NO